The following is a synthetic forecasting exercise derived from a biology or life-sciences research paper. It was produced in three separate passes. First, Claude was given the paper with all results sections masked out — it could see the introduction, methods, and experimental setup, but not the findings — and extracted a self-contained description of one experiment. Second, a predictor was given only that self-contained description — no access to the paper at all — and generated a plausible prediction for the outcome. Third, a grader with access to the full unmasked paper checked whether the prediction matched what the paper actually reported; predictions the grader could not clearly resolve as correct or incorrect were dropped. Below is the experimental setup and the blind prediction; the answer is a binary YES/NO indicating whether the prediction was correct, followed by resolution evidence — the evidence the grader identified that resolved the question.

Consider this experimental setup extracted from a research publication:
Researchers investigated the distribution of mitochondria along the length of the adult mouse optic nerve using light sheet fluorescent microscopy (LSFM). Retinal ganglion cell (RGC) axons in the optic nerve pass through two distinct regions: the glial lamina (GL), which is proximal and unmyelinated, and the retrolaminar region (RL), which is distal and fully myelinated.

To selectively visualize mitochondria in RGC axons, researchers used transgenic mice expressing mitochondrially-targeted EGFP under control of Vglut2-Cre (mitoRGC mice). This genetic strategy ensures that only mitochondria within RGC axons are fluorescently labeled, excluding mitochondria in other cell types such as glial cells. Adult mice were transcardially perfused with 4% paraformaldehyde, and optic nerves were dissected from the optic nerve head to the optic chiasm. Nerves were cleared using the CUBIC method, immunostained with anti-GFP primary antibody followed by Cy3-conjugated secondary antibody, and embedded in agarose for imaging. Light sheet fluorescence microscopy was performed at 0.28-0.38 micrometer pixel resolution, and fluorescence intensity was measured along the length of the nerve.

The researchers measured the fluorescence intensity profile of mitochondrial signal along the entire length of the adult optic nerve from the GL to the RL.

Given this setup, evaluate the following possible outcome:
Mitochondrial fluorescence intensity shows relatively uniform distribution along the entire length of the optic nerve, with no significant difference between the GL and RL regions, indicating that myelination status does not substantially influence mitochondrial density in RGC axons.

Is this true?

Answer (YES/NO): NO